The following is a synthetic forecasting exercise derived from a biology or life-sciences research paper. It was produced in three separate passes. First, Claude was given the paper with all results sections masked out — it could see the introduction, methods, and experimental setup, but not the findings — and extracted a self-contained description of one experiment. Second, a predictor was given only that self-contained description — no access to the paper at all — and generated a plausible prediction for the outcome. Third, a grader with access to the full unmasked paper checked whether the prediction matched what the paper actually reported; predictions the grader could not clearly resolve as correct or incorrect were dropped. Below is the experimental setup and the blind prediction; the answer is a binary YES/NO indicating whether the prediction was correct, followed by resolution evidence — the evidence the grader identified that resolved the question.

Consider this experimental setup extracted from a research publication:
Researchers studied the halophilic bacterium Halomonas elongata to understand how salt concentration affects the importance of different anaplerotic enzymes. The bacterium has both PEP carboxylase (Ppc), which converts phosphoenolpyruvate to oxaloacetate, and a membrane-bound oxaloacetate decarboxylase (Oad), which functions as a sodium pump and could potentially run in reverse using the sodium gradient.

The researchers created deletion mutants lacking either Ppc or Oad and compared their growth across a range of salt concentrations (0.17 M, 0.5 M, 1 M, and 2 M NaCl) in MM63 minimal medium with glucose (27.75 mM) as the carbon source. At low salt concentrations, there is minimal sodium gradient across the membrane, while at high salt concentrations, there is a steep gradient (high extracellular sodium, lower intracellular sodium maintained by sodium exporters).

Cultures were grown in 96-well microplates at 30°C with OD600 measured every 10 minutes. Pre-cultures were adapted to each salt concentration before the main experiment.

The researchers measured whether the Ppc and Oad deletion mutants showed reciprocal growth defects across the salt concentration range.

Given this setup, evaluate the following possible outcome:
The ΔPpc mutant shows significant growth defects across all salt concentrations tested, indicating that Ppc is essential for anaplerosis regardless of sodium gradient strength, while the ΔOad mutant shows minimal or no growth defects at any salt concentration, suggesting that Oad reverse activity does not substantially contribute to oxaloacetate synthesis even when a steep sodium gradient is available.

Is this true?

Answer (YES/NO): NO